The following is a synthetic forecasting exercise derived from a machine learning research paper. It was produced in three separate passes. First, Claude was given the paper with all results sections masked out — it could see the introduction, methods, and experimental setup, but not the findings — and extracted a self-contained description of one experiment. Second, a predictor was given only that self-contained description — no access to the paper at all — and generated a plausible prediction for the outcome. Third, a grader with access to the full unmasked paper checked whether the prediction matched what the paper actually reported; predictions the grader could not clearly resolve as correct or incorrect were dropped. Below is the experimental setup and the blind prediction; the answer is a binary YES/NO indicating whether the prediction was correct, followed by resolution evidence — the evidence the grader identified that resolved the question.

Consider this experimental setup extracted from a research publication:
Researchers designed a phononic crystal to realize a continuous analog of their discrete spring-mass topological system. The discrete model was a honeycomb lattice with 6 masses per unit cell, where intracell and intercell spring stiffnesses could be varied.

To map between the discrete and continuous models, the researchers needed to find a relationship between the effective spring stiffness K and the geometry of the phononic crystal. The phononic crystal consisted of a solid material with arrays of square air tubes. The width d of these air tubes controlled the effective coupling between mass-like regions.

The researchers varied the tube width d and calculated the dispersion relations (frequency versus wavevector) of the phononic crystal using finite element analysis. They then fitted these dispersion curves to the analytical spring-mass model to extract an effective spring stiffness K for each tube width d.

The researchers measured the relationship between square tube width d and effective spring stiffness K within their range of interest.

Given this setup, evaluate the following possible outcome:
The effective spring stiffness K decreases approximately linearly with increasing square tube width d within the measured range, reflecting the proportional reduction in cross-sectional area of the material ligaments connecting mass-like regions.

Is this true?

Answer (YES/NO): NO